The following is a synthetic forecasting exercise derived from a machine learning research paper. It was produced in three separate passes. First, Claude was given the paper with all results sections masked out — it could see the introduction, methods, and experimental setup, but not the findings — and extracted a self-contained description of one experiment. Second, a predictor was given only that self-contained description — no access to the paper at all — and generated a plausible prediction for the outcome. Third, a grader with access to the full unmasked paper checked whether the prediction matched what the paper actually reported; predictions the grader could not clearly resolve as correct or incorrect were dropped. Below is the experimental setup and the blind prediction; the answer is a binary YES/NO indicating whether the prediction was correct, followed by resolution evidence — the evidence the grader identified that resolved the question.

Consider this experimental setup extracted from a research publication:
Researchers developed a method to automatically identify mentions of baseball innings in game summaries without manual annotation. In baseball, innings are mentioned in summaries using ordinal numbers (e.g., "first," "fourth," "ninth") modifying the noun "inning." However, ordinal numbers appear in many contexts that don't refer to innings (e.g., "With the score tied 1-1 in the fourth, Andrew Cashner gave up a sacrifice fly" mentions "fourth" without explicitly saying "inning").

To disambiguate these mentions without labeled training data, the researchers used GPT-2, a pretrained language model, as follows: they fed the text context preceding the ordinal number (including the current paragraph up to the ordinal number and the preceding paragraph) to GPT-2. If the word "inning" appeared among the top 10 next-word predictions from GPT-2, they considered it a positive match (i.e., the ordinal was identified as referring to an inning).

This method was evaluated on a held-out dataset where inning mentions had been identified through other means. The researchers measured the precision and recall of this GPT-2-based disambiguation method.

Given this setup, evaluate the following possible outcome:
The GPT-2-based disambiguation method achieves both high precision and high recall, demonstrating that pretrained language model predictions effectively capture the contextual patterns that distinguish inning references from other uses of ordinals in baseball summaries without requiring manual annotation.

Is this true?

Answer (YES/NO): YES